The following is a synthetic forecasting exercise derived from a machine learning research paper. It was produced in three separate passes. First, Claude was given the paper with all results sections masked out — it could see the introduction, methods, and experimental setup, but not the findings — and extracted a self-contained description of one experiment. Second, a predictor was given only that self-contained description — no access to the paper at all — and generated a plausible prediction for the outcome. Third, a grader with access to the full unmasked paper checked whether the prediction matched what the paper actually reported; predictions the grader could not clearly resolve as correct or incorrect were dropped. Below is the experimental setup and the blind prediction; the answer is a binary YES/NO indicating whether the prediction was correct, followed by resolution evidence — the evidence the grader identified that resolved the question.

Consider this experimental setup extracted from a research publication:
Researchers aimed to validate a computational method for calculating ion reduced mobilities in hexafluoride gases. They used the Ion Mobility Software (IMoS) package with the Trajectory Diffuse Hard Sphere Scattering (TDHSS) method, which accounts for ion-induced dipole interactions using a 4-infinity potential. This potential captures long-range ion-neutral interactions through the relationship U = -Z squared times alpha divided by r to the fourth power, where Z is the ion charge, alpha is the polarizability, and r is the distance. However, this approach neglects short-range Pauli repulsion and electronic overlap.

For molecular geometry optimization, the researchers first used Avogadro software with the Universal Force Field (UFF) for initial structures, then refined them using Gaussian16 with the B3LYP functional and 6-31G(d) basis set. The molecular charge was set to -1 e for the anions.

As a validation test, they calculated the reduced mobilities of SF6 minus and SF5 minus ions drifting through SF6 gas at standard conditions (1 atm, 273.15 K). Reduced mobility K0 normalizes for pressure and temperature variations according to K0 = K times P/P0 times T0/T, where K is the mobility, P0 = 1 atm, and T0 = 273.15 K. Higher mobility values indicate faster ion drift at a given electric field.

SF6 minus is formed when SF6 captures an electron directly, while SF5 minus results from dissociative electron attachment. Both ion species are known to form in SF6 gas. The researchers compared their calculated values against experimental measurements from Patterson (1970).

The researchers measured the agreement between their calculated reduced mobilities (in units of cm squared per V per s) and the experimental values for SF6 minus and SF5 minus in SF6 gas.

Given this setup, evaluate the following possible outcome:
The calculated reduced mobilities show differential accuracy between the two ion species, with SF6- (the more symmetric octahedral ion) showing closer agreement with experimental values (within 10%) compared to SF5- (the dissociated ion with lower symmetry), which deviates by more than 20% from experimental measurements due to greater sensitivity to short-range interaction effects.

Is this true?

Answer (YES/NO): NO